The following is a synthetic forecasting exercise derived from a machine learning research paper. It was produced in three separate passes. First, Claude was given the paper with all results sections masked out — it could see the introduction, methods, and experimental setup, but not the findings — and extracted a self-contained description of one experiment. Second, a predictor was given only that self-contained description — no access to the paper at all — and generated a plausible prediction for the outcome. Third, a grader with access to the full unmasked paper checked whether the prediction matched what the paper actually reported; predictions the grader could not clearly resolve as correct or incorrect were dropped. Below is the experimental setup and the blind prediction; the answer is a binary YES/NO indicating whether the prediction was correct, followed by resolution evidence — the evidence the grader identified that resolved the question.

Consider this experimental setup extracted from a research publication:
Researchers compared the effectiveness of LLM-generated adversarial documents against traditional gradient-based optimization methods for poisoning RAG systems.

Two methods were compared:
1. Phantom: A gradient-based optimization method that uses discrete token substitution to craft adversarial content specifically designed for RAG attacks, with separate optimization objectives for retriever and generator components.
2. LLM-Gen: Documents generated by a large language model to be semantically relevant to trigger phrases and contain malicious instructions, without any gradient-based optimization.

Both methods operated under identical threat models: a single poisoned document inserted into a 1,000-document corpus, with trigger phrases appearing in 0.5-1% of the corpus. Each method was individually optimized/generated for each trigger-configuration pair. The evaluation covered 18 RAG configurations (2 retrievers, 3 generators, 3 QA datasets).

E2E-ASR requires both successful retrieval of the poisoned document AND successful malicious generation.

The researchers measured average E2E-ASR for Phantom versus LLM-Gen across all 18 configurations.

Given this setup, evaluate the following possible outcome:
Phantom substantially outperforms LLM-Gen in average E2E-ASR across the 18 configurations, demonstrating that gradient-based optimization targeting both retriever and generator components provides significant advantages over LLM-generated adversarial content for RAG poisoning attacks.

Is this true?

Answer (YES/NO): NO